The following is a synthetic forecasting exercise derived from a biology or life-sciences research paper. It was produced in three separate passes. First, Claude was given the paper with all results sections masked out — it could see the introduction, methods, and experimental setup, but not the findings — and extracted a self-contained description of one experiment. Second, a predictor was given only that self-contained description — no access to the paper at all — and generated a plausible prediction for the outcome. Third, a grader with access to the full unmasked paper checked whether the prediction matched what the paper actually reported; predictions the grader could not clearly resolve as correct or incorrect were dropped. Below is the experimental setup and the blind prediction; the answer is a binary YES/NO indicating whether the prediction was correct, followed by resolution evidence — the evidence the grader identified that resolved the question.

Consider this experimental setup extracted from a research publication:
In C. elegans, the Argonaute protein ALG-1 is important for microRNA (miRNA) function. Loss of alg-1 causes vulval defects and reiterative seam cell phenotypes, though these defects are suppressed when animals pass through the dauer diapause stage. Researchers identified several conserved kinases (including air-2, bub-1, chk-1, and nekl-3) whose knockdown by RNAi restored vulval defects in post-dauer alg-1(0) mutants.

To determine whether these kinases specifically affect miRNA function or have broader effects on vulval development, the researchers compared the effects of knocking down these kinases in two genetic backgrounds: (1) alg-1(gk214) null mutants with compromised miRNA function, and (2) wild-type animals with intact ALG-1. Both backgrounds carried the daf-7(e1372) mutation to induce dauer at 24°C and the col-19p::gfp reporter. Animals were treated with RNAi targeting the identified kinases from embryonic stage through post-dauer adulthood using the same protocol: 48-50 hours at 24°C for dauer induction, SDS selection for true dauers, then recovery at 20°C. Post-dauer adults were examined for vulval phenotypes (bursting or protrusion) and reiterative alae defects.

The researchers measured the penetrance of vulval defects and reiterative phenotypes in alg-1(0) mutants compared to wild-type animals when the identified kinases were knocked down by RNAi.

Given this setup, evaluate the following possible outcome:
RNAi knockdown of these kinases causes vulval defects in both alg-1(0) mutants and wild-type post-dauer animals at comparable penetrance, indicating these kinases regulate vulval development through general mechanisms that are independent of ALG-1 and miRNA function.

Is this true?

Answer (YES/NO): NO